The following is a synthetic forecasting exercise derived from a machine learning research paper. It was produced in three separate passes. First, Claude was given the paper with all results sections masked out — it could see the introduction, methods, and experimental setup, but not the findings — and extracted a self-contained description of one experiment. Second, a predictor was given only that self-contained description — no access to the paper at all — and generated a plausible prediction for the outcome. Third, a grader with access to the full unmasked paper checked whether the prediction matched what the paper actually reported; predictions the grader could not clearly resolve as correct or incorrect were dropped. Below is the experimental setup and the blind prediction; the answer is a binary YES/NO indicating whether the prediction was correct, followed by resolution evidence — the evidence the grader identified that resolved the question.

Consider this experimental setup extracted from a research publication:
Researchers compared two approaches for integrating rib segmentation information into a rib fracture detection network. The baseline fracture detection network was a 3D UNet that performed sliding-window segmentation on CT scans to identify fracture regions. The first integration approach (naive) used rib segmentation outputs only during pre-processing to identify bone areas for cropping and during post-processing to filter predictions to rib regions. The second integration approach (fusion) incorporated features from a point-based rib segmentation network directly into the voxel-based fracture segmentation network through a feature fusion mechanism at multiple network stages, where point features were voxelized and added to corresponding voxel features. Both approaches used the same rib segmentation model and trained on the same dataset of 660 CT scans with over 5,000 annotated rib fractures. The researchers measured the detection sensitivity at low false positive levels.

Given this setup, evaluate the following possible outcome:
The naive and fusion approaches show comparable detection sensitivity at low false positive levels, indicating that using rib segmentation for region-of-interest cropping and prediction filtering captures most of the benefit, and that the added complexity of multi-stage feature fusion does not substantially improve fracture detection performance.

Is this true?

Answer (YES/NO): NO